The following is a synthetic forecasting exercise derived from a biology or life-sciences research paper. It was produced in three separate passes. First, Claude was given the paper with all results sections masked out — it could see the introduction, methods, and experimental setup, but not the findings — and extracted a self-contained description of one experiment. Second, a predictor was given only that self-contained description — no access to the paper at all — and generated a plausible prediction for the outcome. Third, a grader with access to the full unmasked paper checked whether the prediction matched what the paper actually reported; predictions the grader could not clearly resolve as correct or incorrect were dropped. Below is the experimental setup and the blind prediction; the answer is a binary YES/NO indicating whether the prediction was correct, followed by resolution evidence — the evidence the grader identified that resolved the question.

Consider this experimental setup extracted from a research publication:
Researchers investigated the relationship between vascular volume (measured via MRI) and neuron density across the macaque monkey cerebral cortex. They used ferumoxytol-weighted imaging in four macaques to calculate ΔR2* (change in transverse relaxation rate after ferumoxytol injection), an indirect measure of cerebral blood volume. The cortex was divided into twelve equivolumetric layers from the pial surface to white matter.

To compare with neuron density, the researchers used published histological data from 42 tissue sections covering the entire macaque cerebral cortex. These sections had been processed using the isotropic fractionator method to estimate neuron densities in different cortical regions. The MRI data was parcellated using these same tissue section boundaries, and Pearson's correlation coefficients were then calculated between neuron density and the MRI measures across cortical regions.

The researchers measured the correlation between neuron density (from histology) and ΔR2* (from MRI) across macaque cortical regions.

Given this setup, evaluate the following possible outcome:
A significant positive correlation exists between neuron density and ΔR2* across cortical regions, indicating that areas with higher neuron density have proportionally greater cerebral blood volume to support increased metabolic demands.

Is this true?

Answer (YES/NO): YES